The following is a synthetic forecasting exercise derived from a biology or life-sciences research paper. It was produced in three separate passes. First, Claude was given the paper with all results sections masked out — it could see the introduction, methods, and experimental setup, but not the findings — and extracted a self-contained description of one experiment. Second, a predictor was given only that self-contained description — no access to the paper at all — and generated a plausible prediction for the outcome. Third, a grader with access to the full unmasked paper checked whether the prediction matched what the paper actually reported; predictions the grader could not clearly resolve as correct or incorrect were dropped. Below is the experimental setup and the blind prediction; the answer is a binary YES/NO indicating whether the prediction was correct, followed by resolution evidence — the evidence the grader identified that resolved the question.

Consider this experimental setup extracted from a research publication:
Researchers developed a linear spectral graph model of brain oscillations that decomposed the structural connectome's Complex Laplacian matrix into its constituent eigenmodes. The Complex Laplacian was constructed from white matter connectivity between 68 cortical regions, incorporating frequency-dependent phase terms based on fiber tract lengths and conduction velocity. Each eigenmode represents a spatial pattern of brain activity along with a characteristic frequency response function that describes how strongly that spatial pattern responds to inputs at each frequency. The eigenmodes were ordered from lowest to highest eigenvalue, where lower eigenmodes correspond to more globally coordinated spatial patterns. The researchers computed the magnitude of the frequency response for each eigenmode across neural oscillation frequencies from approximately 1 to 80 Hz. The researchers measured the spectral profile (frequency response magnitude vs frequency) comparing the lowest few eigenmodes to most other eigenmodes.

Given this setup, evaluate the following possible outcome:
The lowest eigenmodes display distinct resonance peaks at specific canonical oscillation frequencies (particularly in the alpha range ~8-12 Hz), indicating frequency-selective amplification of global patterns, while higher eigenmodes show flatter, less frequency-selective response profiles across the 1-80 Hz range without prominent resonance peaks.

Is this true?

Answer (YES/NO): NO